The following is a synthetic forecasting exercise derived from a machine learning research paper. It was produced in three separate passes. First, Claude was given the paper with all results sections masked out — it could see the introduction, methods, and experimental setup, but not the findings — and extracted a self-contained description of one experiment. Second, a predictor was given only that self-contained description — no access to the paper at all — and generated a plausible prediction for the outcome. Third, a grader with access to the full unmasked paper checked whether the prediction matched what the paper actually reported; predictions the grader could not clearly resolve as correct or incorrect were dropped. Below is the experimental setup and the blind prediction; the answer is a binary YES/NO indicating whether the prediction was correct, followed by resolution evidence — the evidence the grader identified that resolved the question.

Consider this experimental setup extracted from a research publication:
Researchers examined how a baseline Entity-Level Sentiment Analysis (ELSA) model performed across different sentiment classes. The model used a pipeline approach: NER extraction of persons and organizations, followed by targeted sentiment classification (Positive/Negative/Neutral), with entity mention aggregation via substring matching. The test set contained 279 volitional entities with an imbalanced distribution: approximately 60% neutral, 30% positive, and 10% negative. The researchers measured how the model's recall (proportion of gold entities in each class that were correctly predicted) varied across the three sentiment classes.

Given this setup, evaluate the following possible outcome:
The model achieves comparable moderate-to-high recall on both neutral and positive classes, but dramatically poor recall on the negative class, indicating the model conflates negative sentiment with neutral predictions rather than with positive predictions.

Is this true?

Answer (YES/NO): NO